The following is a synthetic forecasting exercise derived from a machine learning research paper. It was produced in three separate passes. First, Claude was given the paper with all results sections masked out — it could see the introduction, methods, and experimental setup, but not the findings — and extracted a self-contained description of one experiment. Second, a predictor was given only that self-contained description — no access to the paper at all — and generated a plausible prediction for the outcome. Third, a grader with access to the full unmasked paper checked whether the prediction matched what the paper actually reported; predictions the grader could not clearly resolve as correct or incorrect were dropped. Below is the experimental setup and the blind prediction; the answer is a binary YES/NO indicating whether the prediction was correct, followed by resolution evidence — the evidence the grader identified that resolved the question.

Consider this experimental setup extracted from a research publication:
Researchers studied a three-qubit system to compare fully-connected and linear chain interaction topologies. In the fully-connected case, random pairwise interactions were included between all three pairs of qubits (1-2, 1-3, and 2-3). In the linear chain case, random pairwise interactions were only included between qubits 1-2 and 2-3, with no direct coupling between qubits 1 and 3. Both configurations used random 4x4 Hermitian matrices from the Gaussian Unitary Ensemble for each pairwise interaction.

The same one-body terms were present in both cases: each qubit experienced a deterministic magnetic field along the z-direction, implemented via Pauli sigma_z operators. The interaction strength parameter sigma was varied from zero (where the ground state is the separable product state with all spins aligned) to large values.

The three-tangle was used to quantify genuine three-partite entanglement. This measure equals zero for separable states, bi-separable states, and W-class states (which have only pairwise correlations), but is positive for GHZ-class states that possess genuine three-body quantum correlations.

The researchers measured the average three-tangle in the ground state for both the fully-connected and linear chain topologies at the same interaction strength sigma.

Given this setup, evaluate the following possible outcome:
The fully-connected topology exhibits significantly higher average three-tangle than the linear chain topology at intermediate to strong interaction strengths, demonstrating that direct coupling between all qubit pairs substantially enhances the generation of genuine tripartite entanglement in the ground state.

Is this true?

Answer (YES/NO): NO